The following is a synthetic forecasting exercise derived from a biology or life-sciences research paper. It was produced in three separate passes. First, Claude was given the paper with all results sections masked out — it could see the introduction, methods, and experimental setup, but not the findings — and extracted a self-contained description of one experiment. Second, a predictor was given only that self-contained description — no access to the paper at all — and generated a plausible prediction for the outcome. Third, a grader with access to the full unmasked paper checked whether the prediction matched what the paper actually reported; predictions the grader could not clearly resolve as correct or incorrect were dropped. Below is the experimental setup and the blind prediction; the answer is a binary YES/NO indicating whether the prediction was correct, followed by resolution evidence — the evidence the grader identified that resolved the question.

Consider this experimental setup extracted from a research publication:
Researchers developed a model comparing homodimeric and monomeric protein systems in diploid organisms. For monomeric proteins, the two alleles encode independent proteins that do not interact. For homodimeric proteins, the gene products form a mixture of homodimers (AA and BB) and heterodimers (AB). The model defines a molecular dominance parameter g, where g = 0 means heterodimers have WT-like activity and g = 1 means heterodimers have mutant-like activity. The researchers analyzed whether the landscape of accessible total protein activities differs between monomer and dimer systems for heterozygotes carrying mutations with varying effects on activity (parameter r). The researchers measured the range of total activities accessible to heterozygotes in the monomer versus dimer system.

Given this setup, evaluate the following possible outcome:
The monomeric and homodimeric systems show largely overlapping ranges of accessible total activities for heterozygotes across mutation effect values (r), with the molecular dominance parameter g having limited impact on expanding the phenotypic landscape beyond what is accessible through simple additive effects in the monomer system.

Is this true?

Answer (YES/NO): NO